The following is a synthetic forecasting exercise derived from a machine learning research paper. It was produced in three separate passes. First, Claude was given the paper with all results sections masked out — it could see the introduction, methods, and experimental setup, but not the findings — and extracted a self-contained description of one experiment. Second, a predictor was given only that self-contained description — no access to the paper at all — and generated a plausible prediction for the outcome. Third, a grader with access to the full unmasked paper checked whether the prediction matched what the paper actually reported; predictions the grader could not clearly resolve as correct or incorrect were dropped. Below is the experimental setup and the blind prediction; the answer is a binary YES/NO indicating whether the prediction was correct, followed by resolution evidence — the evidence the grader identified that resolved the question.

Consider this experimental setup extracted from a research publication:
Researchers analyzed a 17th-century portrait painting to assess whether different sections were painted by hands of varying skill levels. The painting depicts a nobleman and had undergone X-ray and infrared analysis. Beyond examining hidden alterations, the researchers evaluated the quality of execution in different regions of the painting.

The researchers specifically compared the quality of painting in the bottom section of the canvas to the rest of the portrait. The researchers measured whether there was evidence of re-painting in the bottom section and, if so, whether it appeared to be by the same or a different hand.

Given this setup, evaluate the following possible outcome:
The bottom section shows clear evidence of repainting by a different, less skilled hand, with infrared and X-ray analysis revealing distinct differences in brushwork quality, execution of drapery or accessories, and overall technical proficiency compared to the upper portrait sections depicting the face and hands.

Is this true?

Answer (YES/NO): YES